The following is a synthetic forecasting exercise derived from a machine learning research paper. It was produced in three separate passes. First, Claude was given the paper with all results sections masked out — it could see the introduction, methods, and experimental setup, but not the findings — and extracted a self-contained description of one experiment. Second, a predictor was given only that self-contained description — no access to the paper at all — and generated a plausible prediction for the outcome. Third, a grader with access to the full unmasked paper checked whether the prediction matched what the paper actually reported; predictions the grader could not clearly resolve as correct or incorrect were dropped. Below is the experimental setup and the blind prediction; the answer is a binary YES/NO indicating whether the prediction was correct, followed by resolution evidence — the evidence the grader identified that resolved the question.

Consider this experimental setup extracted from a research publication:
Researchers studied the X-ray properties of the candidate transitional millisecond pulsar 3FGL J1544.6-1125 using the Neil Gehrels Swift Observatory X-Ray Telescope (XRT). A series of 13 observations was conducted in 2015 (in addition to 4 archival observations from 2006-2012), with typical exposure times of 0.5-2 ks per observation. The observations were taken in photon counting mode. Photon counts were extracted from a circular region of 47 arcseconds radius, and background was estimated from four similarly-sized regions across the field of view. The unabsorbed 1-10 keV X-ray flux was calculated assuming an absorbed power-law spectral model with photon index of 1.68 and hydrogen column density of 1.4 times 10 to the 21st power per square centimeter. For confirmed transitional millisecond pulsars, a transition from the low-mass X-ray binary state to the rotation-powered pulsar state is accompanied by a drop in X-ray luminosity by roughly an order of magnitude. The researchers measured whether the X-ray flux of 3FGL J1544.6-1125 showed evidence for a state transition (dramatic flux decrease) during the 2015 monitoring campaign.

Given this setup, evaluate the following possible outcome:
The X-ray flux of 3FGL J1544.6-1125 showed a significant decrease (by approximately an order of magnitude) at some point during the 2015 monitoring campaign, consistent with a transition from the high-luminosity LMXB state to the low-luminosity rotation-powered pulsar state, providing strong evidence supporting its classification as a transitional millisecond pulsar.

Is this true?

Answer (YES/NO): NO